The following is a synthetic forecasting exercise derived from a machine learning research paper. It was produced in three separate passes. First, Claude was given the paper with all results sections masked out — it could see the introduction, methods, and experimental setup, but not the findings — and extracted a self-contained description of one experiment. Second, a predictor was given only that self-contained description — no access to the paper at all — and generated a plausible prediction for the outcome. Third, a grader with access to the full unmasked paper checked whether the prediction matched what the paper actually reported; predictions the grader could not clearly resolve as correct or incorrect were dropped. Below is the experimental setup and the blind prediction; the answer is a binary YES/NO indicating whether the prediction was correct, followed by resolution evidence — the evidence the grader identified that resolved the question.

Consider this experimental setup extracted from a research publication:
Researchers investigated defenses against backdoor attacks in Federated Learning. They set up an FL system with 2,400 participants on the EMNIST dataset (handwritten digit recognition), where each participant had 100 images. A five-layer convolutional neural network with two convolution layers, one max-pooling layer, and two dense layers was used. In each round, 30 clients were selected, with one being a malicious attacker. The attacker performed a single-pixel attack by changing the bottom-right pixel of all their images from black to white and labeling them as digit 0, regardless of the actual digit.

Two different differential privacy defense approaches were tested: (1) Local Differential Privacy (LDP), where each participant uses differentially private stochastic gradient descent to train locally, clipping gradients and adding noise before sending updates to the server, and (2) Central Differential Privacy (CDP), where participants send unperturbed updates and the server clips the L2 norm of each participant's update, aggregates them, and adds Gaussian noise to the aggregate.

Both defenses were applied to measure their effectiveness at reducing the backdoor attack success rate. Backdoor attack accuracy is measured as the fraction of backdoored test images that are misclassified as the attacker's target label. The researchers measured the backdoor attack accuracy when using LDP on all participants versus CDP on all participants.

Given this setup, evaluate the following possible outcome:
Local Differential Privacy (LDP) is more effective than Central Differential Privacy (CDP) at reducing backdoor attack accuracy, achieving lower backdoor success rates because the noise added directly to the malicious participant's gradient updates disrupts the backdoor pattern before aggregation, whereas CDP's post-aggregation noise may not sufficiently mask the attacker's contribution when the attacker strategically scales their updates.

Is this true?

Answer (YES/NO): NO